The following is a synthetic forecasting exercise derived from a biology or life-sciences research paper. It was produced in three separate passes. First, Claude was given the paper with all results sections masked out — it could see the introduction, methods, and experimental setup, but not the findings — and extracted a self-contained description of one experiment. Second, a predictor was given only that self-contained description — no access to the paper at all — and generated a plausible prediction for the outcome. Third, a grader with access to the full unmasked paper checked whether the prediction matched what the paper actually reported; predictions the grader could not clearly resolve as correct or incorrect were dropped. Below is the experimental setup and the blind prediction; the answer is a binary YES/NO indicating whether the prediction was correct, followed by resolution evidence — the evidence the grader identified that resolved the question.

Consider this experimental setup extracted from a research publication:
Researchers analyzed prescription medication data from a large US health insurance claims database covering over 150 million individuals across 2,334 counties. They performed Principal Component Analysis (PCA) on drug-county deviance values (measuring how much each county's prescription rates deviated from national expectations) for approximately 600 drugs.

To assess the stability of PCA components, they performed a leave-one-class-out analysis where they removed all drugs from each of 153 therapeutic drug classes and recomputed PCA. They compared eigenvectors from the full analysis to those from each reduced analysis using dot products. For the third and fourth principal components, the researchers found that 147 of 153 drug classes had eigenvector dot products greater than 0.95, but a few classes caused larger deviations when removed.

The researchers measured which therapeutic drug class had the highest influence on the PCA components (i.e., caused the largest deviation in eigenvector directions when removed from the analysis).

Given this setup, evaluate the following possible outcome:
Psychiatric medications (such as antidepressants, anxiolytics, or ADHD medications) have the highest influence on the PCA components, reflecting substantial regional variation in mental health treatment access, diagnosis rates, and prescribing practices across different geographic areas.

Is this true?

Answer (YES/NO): NO